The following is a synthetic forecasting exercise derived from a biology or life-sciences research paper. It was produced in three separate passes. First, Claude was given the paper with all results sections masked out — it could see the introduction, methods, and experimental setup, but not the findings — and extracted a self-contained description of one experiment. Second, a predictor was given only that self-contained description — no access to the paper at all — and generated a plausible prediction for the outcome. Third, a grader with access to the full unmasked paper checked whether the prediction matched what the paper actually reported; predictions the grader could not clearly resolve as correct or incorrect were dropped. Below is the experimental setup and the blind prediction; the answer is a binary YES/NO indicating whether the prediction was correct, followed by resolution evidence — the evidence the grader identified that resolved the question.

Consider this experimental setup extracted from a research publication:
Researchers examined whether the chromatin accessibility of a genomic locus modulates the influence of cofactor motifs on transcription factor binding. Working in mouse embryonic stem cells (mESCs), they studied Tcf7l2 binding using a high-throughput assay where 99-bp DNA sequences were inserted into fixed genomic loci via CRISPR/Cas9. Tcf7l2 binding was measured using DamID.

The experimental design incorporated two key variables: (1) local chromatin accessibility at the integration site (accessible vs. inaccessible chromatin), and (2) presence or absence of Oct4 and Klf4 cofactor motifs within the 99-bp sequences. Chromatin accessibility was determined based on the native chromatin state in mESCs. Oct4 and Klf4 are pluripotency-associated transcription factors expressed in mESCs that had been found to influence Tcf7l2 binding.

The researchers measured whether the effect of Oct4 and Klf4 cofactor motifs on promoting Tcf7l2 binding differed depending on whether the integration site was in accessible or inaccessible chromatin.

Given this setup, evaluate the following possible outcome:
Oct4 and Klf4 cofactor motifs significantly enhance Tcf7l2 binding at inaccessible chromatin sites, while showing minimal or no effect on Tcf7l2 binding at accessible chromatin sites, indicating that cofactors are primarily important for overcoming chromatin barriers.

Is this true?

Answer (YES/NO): NO